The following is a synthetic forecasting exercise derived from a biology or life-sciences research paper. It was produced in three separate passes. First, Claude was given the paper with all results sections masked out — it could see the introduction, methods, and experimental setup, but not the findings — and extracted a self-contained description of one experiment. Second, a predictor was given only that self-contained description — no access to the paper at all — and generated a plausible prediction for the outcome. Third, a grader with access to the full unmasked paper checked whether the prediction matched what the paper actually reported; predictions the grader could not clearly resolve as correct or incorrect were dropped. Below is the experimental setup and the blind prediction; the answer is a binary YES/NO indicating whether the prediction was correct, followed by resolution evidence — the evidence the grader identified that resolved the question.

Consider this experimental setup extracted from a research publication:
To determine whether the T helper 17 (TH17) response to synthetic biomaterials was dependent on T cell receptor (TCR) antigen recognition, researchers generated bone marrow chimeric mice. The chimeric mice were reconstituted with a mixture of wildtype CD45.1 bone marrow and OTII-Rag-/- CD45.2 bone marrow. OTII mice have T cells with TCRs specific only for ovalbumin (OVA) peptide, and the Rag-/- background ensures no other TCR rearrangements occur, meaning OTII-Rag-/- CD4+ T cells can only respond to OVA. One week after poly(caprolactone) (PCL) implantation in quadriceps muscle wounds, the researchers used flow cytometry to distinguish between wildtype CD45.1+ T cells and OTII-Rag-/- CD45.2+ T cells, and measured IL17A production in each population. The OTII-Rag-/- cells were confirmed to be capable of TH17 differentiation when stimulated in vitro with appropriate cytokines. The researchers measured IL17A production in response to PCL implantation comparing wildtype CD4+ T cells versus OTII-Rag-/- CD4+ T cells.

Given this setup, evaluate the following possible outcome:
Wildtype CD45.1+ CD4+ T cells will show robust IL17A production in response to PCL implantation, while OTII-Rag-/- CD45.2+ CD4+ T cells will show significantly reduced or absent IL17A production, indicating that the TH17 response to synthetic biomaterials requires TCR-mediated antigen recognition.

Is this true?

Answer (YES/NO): YES